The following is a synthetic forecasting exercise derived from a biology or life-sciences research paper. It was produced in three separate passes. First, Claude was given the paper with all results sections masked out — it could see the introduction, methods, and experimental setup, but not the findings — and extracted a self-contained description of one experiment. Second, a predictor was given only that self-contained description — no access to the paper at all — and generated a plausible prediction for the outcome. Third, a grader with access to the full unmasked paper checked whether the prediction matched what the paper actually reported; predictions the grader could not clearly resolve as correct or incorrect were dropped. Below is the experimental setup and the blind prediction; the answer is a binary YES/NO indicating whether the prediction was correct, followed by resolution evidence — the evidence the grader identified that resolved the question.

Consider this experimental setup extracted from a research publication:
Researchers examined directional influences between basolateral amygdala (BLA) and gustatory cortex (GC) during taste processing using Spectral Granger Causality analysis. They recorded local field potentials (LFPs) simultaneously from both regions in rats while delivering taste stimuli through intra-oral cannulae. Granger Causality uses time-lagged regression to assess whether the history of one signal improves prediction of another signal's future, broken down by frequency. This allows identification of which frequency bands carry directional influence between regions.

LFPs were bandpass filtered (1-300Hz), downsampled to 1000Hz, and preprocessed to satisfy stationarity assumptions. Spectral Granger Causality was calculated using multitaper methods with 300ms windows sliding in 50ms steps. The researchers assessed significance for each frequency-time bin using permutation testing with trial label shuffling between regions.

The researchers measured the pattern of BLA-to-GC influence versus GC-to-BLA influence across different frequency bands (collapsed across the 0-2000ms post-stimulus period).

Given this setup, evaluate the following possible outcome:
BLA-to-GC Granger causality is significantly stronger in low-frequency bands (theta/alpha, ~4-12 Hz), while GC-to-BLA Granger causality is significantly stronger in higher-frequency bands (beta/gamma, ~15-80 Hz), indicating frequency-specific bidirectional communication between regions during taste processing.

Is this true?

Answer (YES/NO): YES